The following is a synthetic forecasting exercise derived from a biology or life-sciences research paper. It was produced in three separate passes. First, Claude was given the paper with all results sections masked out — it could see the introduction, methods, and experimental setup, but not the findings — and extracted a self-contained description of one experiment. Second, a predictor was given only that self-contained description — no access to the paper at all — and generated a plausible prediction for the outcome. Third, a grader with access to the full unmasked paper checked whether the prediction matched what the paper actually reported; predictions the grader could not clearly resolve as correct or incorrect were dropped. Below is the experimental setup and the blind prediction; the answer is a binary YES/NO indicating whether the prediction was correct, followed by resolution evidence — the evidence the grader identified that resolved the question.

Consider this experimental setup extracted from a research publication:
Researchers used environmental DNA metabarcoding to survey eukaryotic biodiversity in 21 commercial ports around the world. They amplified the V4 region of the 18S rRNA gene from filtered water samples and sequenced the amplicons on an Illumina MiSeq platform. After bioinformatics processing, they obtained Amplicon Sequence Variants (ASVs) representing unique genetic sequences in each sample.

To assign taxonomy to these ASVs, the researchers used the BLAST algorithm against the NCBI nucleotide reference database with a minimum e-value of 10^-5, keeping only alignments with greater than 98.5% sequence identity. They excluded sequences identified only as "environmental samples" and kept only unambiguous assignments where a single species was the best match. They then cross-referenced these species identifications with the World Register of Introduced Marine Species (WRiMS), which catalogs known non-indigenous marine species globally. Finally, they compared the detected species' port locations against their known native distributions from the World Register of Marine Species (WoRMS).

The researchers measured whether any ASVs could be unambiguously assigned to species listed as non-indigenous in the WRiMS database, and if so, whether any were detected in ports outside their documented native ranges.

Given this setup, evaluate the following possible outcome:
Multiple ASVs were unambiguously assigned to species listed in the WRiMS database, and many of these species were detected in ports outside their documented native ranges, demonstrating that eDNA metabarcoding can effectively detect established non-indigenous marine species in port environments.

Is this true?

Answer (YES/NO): NO